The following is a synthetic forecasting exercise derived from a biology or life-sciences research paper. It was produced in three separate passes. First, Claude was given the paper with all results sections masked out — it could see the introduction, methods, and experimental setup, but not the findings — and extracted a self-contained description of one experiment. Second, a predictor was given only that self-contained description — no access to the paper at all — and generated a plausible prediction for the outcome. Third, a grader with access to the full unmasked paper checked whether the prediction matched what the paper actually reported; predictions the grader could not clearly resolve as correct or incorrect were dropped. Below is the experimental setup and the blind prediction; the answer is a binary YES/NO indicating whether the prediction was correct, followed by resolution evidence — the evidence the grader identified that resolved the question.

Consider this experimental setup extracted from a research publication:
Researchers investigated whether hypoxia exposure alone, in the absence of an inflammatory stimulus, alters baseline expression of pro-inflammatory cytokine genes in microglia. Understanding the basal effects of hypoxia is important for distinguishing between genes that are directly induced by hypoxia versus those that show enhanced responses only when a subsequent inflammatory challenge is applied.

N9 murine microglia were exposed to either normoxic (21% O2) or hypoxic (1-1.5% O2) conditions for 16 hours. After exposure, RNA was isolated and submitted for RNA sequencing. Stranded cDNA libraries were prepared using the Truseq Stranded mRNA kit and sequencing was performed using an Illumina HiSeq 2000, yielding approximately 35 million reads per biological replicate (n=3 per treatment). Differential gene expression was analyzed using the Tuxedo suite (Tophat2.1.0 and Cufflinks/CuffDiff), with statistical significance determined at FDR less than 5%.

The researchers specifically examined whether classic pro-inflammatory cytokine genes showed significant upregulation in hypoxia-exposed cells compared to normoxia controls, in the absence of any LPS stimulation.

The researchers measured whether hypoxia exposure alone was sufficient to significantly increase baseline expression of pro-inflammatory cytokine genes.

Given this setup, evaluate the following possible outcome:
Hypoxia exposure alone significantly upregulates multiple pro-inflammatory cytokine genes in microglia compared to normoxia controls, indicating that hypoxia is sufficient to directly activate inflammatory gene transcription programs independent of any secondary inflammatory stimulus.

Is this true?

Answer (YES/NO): NO